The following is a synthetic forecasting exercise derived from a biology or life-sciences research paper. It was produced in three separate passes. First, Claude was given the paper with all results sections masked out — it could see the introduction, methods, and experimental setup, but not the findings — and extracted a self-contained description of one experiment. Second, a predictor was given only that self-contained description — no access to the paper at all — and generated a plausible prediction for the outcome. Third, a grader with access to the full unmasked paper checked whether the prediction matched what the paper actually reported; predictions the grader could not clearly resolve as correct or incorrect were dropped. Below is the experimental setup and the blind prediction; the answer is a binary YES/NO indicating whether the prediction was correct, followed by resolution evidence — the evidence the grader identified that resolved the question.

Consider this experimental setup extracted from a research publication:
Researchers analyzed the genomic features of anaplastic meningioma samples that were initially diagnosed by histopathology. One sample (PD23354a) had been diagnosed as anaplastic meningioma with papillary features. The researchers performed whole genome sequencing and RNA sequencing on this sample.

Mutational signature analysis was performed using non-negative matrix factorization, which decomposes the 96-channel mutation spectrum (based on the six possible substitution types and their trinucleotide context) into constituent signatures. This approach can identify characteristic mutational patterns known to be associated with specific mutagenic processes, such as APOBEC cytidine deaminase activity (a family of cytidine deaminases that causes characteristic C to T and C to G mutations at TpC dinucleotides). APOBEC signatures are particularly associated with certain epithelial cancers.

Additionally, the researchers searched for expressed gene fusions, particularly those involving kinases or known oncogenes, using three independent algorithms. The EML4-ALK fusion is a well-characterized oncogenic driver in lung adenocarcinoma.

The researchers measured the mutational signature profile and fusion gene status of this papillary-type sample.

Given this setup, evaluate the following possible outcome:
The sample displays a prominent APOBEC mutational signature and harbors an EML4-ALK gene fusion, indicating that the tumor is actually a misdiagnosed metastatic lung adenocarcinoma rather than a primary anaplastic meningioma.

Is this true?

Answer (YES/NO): YES